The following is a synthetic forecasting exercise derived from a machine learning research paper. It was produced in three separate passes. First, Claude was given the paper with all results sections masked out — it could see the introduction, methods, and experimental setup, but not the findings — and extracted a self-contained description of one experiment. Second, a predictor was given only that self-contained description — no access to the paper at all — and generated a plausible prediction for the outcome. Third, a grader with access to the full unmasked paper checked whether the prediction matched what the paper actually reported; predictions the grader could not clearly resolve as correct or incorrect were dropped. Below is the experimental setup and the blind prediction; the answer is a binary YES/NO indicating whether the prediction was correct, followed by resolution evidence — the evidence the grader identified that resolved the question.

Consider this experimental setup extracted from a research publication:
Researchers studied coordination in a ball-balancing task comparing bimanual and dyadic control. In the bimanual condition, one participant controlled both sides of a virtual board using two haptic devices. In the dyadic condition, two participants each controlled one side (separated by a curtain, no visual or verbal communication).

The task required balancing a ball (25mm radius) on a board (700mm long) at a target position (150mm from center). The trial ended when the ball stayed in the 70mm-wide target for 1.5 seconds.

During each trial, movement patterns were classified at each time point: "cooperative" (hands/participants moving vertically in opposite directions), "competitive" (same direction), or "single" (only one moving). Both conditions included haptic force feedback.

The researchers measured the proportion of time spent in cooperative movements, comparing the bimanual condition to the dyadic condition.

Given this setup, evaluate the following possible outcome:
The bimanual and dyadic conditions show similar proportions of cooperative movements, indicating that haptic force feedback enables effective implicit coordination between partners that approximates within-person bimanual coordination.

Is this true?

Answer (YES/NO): NO